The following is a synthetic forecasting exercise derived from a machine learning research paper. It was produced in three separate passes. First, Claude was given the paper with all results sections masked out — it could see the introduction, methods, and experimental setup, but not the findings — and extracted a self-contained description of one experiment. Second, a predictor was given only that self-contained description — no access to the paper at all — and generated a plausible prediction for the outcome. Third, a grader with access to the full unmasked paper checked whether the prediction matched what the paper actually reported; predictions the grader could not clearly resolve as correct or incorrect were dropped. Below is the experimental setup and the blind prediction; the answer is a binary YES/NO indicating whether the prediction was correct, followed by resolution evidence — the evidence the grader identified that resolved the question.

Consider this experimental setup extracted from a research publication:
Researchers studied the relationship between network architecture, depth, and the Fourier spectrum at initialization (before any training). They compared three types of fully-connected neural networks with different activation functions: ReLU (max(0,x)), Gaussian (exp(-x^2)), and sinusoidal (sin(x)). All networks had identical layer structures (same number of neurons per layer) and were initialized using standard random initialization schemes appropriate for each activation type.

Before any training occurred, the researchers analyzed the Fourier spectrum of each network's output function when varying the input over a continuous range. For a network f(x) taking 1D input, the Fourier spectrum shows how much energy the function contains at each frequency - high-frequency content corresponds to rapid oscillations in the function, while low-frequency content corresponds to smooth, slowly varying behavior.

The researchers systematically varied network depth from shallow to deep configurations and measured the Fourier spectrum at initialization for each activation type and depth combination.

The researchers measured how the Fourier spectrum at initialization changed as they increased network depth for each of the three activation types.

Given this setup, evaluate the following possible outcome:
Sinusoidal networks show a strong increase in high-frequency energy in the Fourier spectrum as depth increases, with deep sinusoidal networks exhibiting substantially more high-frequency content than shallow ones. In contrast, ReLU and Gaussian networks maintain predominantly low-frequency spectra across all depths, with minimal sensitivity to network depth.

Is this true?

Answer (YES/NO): NO